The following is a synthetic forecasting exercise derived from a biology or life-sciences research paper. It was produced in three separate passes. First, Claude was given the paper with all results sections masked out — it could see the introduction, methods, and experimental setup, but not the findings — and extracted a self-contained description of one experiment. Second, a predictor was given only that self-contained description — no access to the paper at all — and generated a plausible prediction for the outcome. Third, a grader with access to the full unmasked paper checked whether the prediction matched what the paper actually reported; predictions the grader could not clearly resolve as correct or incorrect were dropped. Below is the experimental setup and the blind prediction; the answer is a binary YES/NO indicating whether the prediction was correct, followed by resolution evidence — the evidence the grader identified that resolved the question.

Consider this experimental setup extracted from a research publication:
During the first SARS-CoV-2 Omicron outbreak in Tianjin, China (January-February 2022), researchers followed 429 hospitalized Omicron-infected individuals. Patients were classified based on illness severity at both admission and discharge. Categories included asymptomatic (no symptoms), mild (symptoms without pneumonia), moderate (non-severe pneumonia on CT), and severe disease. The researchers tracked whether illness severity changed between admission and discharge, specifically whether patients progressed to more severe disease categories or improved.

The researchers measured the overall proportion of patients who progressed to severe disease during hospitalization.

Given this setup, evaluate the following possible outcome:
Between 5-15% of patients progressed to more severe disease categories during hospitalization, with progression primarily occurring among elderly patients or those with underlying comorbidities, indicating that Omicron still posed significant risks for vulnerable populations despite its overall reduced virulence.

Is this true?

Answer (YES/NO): NO